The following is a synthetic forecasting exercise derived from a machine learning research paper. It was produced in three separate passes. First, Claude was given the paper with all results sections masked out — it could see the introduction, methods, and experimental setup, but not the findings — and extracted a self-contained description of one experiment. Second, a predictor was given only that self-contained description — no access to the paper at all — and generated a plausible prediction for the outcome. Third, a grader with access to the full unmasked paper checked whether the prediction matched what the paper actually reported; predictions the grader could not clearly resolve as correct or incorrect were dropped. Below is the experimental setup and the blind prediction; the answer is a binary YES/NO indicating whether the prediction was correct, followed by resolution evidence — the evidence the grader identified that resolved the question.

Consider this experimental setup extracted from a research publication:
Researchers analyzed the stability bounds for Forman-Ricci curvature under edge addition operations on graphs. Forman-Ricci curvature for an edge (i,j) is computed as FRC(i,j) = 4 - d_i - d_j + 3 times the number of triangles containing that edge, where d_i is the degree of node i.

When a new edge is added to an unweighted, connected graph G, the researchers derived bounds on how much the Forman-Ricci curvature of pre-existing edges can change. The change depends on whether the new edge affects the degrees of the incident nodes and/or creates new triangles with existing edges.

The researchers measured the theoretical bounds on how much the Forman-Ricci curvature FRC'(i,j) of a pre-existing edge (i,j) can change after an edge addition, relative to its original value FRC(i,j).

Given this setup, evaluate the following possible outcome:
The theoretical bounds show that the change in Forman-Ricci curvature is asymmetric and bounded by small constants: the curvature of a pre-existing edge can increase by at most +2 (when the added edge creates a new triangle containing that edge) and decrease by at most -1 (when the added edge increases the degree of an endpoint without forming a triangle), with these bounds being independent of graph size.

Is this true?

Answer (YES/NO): YES